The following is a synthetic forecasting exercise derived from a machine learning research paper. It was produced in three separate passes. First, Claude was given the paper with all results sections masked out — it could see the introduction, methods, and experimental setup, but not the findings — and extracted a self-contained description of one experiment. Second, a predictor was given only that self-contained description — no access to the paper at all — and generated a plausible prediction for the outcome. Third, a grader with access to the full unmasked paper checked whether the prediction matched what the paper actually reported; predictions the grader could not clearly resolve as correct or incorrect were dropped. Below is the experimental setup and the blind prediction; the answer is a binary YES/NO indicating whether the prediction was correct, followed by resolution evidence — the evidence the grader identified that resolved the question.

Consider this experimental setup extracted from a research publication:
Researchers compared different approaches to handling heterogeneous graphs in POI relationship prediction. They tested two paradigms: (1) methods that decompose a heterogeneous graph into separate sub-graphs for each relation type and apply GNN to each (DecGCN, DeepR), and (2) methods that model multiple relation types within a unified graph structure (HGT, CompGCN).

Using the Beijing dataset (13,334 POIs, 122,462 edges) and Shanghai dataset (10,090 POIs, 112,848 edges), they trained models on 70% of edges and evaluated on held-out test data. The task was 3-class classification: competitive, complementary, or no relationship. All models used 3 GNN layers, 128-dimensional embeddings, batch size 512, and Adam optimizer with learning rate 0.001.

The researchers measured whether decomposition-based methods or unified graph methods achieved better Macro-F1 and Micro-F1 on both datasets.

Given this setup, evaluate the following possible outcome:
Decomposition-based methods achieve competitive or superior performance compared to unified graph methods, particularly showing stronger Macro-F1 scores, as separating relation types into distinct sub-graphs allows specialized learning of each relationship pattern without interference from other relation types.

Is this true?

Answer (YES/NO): NO